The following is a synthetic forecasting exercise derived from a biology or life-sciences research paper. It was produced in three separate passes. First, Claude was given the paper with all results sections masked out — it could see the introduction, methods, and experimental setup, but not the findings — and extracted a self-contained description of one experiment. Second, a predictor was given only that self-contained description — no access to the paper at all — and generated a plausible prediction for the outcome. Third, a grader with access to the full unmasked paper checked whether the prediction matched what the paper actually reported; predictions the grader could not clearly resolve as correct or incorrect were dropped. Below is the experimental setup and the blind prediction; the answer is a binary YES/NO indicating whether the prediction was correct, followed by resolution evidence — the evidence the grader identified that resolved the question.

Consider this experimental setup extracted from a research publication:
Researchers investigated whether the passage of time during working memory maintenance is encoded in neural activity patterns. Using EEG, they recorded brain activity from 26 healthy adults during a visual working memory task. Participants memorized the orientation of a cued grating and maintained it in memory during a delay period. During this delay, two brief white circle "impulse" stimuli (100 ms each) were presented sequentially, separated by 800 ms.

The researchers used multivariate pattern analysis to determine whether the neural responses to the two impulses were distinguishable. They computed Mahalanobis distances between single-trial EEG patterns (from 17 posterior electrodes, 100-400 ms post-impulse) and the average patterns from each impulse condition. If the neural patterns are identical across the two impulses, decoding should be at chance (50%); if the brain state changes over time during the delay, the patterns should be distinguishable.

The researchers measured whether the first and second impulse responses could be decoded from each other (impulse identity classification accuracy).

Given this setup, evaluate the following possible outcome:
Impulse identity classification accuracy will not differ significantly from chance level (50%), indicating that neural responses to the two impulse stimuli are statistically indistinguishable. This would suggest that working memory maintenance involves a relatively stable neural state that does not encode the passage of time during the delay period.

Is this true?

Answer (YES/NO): NO